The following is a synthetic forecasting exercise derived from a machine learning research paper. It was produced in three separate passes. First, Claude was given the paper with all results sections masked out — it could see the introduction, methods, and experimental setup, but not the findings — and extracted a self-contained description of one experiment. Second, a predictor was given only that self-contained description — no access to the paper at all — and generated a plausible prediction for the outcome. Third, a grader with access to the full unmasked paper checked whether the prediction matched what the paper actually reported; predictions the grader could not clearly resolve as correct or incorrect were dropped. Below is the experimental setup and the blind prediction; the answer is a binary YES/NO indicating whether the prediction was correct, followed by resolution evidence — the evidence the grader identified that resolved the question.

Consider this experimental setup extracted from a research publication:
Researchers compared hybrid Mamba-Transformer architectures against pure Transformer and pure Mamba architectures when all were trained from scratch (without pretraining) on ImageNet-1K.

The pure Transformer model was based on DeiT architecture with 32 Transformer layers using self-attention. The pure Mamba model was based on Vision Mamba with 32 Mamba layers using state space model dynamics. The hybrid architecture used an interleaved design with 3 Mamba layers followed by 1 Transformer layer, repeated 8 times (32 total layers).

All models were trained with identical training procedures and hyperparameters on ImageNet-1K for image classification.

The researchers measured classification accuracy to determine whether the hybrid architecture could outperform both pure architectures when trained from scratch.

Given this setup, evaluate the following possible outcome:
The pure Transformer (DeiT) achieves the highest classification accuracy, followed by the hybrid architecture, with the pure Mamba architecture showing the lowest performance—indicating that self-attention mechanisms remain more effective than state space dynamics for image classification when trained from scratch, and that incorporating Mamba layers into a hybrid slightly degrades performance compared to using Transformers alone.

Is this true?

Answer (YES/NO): NO